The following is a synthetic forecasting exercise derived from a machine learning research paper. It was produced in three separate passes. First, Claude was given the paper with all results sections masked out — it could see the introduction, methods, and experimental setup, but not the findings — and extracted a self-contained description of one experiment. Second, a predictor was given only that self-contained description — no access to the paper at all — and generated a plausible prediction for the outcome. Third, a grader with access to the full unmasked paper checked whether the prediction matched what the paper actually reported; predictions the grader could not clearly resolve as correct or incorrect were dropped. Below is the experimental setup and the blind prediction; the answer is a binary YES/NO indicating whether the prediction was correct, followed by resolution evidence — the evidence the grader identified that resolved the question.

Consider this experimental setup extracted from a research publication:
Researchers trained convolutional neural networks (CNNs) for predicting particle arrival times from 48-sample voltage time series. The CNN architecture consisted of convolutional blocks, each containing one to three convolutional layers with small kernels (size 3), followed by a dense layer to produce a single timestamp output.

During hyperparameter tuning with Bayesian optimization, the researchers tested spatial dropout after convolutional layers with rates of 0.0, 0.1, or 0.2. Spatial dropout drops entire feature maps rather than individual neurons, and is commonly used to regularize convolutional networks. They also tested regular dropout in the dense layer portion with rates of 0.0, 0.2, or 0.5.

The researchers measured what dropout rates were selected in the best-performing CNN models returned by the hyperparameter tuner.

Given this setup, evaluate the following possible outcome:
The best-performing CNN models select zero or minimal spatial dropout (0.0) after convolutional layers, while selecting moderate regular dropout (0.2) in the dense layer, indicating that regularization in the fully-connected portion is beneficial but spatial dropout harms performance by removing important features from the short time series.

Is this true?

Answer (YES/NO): NO